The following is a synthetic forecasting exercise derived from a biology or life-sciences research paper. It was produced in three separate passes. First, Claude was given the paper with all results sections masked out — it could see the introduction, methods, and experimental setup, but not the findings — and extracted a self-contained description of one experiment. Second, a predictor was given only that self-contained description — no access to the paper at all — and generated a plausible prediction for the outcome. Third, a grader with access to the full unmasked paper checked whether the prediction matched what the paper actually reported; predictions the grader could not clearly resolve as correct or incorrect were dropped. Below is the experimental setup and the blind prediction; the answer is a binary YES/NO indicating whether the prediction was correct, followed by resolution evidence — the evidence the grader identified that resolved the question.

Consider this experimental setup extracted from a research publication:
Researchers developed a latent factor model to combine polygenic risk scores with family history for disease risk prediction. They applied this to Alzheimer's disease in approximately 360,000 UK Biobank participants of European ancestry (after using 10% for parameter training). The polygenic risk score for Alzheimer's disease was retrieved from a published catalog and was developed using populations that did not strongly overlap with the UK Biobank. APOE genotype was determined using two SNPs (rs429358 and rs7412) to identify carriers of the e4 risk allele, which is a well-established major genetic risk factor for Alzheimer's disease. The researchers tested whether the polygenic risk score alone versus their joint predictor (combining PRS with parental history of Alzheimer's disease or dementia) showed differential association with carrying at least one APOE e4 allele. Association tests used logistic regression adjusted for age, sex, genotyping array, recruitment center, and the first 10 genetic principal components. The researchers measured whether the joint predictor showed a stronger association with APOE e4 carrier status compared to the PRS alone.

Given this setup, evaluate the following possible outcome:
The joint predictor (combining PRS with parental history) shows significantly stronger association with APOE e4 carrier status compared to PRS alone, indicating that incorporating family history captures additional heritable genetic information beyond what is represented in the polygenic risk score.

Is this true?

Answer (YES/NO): YES